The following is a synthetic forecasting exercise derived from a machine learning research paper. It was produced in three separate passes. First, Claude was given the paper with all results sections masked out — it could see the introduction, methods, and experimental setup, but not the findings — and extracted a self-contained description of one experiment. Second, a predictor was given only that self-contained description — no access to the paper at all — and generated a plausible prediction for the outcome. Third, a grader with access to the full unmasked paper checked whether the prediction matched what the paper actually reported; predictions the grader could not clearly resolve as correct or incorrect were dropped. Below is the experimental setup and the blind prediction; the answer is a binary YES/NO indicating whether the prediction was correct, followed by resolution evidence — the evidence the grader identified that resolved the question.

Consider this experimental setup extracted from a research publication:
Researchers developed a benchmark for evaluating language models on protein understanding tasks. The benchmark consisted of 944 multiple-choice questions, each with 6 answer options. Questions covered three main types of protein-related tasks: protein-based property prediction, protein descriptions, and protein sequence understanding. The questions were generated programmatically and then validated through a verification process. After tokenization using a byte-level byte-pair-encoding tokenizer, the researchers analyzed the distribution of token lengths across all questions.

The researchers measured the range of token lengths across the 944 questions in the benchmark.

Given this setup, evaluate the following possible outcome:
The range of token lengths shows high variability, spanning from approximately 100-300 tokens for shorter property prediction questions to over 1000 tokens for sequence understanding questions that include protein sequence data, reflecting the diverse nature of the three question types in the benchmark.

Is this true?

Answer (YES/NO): NO